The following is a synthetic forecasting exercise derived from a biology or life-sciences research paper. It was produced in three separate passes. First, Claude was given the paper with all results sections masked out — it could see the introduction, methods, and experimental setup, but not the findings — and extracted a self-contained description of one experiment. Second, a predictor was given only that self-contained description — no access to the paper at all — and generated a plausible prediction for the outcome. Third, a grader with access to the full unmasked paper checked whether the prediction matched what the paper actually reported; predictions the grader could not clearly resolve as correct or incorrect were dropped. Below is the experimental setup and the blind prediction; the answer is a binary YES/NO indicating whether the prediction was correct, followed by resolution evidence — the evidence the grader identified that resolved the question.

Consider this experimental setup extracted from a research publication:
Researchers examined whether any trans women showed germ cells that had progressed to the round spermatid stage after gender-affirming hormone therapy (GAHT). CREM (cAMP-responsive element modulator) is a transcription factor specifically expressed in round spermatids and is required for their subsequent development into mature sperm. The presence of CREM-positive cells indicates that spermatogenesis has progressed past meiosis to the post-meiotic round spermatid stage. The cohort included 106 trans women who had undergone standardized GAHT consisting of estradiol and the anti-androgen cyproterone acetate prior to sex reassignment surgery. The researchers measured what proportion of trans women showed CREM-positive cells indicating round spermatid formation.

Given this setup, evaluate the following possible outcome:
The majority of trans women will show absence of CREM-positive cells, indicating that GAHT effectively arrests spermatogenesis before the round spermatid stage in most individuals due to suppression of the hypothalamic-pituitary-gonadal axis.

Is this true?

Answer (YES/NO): YES